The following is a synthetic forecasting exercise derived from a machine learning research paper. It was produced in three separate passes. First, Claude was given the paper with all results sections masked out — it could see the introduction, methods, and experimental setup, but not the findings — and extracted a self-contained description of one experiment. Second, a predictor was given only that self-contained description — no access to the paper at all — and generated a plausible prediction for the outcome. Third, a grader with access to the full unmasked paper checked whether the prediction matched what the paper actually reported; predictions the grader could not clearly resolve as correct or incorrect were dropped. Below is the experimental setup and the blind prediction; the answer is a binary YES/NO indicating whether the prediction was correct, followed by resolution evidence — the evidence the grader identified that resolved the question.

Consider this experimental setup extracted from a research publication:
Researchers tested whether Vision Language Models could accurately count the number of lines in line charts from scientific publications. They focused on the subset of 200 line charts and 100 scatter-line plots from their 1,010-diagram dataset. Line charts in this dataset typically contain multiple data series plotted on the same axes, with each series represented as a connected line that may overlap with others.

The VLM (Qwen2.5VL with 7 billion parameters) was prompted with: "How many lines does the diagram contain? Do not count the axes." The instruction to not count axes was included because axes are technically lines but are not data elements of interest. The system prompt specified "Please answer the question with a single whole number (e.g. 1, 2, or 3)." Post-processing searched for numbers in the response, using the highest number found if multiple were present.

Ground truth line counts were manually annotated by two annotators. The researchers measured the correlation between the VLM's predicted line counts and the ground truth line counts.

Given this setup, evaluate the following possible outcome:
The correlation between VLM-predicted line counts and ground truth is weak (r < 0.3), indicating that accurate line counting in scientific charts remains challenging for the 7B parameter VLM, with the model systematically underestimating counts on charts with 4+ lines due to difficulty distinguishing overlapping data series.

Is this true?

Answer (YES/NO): NO